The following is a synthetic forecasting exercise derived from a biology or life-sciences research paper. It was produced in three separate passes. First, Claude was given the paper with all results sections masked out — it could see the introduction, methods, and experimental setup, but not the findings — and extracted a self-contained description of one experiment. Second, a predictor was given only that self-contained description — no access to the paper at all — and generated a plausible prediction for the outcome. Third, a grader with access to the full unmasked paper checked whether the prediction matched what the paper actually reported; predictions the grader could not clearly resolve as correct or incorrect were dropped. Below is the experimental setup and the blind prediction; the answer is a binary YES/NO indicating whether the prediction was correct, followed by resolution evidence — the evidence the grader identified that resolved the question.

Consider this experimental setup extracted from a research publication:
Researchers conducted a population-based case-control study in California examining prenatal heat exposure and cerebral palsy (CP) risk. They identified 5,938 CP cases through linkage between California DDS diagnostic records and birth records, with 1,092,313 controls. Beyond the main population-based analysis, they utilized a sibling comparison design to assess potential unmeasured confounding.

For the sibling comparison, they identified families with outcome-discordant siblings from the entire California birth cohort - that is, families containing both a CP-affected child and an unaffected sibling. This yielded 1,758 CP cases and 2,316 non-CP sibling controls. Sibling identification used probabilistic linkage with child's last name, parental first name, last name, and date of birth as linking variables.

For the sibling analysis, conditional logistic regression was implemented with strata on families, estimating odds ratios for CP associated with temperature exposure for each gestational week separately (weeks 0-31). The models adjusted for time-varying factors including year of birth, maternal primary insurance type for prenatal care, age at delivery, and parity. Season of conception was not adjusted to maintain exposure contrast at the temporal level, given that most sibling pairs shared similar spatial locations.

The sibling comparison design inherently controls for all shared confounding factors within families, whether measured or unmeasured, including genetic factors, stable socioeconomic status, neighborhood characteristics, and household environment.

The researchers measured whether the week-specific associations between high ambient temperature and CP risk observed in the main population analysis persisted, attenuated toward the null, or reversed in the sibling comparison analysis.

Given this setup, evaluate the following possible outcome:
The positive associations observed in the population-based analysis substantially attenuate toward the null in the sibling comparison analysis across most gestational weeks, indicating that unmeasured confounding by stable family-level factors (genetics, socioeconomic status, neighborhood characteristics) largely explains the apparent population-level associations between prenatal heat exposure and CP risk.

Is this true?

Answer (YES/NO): NO